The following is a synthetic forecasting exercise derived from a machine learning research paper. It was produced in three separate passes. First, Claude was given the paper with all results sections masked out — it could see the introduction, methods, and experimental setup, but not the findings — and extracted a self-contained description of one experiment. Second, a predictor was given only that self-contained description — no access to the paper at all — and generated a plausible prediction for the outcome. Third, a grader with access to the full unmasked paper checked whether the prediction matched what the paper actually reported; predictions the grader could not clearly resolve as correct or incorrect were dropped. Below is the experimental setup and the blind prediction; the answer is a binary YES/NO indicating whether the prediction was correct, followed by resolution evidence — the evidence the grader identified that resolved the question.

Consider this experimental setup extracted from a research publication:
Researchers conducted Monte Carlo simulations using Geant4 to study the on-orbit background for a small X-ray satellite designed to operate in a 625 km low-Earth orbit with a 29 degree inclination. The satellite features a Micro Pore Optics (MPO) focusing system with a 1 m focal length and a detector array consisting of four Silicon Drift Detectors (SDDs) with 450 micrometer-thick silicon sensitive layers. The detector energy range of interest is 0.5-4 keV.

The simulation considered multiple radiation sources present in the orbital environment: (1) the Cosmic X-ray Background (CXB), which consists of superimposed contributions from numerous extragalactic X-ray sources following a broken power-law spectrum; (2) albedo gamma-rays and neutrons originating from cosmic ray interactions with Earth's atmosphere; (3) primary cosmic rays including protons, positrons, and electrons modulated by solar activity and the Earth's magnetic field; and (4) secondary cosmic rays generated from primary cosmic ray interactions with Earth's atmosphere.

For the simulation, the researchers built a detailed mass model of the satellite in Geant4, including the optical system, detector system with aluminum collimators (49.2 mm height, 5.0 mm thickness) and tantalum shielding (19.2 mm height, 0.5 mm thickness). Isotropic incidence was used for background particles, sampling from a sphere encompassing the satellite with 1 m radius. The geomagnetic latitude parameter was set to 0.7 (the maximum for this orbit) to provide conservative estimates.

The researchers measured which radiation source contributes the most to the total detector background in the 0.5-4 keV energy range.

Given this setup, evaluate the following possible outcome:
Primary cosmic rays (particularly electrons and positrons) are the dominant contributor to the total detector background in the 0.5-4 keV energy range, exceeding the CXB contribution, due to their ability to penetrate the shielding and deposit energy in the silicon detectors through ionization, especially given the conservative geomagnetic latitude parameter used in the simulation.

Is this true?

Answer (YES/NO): NO